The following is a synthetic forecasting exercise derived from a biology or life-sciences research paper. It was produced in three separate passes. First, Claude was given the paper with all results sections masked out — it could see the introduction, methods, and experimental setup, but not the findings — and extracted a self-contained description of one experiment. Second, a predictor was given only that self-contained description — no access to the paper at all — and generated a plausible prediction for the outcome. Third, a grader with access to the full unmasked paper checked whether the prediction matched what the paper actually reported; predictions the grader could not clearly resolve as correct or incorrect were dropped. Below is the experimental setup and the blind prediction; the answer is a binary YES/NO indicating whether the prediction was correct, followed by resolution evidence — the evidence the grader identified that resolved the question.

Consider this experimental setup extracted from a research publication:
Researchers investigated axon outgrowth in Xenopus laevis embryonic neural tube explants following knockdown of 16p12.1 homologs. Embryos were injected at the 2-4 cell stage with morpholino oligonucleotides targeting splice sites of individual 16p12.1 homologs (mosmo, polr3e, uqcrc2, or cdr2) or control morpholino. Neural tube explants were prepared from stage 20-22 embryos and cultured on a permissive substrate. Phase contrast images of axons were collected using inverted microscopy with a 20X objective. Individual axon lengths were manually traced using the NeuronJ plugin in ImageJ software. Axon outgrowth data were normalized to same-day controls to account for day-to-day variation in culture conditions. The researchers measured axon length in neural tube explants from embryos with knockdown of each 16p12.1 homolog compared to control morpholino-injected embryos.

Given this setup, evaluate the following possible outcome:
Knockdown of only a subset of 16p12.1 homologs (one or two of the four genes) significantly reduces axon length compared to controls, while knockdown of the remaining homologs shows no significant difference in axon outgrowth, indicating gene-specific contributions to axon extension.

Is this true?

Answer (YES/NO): YES